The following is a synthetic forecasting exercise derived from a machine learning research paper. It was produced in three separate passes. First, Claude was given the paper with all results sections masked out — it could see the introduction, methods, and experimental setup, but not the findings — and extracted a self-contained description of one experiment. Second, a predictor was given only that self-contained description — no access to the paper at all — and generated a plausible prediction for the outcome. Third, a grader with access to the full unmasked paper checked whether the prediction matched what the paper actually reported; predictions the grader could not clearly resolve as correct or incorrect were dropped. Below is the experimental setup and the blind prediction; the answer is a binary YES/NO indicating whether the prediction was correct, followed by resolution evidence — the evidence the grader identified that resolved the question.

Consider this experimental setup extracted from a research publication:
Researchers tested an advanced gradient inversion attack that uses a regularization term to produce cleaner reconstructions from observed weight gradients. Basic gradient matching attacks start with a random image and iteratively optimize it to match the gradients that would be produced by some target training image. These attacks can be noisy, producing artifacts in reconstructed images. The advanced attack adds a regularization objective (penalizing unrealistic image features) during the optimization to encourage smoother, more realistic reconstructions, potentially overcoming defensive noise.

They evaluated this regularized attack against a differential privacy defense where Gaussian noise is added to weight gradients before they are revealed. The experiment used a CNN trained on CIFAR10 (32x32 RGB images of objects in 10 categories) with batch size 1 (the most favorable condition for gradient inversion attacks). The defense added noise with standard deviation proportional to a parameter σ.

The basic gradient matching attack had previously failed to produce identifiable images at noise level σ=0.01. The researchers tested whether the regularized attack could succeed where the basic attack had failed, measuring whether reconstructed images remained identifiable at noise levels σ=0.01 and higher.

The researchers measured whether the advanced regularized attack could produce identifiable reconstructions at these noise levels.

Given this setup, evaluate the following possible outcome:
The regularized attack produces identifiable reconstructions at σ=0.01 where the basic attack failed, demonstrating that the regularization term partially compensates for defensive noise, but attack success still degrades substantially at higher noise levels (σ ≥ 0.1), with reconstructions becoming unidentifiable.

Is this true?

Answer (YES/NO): NO